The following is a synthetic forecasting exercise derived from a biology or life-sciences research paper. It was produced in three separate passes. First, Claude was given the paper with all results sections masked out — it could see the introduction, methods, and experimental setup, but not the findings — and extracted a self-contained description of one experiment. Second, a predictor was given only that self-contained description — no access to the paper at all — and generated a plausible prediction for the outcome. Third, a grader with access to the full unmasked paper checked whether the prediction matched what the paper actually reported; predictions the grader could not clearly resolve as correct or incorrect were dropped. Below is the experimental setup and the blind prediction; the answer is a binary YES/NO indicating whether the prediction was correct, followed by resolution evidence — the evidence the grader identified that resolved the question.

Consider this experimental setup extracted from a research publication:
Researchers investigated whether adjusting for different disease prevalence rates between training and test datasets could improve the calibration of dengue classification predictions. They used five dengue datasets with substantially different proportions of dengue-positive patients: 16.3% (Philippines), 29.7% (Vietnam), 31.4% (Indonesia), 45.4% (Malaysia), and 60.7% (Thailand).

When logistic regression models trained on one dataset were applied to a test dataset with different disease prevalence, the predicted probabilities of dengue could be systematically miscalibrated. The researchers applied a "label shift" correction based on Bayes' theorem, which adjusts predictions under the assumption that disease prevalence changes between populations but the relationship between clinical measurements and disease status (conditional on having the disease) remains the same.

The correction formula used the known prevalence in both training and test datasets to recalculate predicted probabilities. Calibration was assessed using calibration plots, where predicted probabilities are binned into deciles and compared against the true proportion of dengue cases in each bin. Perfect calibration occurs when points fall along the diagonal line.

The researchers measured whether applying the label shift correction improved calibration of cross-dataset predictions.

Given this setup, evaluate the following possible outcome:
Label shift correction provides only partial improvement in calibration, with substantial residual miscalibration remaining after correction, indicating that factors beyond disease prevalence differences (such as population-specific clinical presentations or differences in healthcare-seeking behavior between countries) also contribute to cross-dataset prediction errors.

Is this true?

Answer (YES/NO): NO